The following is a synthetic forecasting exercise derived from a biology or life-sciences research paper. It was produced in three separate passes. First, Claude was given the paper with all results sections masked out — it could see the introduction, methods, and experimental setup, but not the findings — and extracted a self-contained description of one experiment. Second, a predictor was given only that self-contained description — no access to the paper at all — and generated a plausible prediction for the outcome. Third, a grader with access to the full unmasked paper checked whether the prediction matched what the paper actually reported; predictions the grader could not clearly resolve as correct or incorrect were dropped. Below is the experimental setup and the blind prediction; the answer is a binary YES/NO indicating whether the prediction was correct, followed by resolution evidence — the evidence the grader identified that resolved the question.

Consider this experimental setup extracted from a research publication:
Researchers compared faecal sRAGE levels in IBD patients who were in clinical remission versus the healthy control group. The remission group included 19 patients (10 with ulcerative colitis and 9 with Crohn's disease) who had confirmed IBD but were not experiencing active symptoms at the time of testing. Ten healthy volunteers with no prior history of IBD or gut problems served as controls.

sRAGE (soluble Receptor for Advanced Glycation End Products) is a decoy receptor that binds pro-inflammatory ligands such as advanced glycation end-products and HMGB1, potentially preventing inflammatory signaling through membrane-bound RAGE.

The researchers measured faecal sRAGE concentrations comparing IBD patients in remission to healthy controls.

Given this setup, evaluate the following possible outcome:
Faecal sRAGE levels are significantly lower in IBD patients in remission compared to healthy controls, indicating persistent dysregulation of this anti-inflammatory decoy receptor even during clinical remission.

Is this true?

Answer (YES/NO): NO